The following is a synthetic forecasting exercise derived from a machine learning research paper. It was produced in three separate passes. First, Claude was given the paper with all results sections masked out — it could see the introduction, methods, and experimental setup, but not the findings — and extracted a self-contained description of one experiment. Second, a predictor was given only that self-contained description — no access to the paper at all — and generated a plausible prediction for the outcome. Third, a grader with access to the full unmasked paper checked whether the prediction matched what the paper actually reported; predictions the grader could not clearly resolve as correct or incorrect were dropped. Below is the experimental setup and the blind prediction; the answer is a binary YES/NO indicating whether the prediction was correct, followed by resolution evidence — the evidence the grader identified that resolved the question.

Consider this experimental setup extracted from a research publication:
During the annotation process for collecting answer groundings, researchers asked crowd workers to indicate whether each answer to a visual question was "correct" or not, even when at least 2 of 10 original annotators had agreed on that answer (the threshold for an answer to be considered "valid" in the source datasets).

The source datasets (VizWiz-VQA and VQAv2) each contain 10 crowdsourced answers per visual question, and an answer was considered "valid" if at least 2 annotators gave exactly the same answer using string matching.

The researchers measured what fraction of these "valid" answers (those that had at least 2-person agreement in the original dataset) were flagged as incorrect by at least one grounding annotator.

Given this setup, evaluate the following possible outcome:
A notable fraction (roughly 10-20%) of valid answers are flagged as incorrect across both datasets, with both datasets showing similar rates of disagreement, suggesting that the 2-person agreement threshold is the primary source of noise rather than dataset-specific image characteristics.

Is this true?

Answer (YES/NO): NO